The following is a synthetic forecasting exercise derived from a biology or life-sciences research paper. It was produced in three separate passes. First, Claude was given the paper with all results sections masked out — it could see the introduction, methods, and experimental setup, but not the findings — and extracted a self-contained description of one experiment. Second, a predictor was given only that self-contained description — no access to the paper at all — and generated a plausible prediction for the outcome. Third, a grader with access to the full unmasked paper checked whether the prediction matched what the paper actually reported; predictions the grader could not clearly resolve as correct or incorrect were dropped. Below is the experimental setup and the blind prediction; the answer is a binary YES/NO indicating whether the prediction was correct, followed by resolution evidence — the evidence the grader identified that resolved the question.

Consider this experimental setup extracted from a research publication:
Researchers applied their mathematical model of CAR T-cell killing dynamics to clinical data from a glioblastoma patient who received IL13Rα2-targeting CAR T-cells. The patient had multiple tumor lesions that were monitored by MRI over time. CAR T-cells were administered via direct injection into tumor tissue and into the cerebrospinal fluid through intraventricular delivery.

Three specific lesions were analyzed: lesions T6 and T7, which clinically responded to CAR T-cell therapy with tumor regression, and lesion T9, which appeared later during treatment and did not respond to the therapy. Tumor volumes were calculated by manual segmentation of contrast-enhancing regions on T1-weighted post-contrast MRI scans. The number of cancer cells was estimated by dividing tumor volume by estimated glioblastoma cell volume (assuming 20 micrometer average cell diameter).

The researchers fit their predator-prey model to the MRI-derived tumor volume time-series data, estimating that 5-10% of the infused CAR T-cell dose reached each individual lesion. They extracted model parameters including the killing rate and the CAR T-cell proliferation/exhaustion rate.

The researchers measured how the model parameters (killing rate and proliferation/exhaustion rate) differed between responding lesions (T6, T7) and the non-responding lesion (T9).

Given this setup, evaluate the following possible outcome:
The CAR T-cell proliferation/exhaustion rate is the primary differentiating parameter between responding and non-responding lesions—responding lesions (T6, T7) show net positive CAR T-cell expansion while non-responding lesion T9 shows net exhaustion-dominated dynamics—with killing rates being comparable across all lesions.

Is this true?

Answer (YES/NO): NO